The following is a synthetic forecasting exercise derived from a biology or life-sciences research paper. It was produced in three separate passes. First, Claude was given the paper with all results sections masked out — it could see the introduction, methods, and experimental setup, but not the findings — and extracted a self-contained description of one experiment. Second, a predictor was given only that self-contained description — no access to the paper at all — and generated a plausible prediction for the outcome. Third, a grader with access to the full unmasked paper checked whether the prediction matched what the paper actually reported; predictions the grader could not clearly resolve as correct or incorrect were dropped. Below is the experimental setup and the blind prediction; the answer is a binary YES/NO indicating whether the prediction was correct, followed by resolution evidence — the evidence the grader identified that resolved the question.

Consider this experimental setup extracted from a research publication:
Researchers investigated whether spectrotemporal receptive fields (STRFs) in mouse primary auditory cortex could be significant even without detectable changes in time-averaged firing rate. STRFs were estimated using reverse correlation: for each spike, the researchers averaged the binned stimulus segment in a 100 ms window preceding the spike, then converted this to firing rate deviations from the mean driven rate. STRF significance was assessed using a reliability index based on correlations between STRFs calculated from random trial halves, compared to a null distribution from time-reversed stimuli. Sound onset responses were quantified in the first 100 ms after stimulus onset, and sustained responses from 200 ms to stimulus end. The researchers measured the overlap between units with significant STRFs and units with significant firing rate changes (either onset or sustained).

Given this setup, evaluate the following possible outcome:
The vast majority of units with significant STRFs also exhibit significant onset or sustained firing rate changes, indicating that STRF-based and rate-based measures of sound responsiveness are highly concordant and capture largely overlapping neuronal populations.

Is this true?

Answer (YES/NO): NO